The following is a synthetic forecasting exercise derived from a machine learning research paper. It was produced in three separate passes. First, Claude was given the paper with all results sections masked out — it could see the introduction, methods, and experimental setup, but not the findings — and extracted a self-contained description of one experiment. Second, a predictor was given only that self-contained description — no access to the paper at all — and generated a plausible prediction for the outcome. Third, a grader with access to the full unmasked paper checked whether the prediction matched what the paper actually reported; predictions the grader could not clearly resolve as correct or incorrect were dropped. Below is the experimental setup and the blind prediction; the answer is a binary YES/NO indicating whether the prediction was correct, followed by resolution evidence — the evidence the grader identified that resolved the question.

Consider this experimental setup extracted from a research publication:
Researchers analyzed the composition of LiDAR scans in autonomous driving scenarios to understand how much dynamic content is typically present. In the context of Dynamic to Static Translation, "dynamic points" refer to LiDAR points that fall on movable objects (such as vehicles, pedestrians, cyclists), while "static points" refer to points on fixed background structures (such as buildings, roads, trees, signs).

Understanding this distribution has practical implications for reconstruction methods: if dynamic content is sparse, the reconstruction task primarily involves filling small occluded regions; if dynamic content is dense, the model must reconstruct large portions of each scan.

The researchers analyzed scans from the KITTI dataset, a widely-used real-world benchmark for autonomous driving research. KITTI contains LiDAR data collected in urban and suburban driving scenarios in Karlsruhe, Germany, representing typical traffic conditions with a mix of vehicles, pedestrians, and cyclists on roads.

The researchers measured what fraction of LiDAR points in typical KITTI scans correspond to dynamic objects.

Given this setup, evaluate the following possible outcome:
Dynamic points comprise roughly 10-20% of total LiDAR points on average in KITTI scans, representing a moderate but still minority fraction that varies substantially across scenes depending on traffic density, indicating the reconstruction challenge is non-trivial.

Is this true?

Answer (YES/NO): NO